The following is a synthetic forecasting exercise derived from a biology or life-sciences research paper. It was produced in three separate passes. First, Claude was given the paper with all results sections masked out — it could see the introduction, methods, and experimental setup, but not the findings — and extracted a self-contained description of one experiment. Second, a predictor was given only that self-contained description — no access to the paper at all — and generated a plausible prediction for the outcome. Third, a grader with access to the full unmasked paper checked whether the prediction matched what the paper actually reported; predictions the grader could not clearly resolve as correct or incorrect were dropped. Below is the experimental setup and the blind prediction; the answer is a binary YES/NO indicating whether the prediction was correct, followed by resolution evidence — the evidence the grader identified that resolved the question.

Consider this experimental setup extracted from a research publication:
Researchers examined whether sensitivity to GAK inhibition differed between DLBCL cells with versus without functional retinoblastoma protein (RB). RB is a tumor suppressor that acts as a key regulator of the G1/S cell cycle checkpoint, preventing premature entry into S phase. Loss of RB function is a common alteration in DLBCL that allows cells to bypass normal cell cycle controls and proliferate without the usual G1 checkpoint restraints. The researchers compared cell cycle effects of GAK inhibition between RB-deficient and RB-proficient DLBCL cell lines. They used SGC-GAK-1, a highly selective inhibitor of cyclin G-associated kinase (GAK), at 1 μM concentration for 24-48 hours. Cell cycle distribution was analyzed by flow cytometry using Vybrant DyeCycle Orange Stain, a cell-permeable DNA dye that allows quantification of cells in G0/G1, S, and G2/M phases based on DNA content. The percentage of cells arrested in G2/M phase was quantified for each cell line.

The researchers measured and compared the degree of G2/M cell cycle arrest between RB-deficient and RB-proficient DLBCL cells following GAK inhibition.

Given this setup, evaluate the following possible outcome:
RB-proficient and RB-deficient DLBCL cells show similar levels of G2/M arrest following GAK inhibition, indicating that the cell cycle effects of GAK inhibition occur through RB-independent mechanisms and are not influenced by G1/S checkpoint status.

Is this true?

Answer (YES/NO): NO